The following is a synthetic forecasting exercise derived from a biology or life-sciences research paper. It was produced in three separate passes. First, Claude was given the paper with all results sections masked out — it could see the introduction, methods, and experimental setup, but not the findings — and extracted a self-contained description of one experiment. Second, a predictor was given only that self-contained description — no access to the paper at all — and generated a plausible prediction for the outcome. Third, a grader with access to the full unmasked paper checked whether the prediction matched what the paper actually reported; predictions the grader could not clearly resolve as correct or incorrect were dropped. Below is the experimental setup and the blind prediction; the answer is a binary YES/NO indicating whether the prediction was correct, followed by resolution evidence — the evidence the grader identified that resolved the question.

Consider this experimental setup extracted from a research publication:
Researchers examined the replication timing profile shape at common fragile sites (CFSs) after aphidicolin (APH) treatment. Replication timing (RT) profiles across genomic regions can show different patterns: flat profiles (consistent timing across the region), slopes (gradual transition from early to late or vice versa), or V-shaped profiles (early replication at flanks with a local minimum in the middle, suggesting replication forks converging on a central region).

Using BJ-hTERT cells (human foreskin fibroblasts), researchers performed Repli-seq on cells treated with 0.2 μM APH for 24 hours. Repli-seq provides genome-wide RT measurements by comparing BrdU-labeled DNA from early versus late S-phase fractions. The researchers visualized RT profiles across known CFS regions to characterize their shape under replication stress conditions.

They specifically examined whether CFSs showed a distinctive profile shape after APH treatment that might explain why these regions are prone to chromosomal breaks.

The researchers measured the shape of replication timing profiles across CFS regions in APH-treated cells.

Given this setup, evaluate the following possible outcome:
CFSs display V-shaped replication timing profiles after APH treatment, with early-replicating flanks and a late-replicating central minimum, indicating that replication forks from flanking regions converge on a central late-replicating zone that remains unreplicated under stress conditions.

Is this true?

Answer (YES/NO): YES